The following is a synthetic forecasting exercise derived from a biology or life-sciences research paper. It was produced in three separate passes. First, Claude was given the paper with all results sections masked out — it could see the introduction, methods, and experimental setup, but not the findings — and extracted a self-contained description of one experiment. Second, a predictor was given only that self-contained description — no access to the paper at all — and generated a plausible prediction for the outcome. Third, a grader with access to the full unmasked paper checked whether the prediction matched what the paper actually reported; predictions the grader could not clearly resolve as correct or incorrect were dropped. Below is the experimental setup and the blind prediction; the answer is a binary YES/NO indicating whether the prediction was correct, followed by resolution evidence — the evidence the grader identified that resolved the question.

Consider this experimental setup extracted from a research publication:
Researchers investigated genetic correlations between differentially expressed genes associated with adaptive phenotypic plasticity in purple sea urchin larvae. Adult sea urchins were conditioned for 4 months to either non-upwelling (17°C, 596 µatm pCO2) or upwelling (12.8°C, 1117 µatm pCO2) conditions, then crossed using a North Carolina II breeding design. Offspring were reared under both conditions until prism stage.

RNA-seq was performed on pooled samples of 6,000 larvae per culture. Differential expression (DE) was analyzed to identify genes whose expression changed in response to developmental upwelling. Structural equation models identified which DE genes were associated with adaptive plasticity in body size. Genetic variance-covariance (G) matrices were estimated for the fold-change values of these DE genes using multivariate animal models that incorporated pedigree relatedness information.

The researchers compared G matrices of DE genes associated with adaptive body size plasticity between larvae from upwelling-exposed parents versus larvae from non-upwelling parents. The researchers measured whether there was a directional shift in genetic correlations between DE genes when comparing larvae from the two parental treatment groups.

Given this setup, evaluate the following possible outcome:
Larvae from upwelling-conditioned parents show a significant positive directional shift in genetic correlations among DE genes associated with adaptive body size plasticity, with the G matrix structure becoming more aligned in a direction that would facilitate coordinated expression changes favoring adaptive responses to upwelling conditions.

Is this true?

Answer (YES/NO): YES